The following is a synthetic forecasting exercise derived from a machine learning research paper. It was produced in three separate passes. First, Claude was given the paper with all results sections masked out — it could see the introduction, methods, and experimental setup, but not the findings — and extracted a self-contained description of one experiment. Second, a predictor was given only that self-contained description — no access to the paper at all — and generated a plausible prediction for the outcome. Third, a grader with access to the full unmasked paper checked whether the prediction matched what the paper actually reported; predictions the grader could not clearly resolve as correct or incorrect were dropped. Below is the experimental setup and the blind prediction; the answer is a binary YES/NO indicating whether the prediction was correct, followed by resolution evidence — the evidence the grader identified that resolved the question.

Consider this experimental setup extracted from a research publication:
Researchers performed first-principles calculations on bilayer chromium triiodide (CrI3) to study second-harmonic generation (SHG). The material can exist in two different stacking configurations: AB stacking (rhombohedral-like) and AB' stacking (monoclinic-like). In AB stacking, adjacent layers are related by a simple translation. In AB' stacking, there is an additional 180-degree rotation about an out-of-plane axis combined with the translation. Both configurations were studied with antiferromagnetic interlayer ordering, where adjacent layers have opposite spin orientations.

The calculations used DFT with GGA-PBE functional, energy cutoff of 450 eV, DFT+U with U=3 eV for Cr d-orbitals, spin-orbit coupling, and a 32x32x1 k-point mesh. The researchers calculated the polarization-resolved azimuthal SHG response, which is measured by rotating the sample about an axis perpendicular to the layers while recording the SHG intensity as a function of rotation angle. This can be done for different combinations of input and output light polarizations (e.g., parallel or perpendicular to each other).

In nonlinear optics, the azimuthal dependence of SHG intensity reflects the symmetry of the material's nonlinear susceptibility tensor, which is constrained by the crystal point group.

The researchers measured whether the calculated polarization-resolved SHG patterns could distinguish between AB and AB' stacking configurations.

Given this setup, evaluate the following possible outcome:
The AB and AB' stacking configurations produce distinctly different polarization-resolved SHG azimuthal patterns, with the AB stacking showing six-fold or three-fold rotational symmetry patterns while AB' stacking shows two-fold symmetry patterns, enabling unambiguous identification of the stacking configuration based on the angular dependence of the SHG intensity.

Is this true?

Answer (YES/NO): YES